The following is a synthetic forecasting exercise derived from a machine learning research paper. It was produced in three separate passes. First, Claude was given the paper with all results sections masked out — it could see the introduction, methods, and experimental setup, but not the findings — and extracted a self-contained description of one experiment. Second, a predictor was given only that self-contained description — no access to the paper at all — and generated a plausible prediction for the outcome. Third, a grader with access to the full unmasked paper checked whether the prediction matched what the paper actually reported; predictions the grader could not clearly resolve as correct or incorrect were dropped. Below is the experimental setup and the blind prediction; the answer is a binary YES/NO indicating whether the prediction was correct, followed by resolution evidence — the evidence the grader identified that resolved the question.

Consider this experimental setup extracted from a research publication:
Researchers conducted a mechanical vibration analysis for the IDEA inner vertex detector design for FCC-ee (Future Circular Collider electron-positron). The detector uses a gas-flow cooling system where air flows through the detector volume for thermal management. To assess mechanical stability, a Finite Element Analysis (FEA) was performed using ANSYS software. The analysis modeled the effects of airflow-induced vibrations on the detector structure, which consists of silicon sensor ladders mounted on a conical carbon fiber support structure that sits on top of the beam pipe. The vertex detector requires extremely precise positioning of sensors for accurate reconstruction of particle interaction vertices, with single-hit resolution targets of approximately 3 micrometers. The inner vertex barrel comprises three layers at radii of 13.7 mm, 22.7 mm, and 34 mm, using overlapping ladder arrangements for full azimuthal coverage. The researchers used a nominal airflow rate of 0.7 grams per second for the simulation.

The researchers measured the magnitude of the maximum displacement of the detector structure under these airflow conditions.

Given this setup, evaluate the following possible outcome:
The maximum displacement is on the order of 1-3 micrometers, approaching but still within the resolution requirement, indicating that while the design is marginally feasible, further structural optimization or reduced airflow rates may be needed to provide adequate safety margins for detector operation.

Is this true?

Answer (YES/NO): YES